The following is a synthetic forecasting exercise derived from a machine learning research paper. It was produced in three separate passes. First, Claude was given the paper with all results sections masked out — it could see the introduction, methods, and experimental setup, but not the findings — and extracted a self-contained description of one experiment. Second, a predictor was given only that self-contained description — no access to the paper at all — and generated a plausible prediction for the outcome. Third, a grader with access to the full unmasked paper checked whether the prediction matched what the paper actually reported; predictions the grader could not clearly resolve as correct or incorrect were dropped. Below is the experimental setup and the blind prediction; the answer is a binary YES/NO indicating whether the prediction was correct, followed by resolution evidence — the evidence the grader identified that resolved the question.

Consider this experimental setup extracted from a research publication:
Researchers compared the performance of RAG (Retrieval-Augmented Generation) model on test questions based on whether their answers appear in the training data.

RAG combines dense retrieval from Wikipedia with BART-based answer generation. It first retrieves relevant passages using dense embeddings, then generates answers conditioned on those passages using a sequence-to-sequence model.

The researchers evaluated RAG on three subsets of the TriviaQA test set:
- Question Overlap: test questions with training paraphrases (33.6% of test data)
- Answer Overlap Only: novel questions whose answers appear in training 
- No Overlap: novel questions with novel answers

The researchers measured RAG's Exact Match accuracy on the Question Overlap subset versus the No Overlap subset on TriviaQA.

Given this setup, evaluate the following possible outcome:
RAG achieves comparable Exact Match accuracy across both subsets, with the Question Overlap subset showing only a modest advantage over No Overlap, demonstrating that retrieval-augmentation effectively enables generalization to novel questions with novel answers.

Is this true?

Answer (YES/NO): NO